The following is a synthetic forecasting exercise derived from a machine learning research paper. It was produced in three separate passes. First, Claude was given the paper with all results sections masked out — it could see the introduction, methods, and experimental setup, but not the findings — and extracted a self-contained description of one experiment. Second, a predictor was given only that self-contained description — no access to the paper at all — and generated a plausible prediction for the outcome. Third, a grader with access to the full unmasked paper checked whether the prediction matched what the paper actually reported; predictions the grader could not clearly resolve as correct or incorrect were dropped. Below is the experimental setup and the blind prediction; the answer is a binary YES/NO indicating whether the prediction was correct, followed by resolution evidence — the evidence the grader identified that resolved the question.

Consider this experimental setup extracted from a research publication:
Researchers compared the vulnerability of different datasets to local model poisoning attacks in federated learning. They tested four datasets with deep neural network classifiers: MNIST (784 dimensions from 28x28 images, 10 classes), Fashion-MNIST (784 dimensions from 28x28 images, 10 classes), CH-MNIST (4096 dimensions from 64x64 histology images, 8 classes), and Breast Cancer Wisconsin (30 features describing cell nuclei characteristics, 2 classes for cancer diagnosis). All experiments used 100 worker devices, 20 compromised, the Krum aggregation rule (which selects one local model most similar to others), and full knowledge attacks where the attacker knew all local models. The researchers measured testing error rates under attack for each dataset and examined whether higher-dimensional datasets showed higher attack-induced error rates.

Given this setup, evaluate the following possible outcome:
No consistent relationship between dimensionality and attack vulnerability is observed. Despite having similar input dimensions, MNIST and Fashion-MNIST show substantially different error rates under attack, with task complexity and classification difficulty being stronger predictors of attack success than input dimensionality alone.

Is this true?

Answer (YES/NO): NO